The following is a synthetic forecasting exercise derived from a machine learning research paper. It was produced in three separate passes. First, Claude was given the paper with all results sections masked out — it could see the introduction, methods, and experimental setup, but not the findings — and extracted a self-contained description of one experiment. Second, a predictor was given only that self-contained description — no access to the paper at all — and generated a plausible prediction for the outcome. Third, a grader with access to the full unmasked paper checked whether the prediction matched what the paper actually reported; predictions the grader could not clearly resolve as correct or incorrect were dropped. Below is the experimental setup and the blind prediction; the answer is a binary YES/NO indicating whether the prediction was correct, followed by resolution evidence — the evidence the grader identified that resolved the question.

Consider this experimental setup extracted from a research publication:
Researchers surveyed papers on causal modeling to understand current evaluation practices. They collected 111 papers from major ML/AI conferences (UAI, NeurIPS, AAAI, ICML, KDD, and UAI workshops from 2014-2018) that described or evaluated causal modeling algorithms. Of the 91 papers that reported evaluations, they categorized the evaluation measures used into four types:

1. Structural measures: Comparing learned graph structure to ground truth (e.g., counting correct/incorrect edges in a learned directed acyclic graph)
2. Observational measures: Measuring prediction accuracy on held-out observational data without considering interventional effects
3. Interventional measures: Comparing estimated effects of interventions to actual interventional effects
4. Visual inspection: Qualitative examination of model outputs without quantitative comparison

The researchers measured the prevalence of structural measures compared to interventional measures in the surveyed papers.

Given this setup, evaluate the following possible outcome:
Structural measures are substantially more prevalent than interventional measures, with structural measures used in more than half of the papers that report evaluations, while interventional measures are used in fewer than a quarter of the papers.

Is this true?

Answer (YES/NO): YES